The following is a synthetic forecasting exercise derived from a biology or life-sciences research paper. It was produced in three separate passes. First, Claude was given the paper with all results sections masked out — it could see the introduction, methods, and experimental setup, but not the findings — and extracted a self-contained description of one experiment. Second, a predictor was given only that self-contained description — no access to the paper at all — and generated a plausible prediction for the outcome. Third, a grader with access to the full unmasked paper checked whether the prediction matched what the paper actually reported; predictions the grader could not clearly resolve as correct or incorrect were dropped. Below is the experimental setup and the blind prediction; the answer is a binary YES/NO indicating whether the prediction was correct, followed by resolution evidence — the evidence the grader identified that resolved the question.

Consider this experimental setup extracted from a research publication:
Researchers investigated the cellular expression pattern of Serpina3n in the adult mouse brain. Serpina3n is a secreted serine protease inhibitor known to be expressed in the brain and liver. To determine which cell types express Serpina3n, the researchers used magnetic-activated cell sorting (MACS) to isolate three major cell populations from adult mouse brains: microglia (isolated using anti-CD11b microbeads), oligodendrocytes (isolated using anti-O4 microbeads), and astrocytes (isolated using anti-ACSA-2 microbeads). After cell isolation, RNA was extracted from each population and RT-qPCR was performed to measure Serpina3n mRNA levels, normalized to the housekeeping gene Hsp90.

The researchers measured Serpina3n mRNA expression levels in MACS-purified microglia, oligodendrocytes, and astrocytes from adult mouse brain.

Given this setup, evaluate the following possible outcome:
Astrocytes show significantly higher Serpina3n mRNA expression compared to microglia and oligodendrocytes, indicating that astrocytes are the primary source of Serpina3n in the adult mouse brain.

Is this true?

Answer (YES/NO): NO